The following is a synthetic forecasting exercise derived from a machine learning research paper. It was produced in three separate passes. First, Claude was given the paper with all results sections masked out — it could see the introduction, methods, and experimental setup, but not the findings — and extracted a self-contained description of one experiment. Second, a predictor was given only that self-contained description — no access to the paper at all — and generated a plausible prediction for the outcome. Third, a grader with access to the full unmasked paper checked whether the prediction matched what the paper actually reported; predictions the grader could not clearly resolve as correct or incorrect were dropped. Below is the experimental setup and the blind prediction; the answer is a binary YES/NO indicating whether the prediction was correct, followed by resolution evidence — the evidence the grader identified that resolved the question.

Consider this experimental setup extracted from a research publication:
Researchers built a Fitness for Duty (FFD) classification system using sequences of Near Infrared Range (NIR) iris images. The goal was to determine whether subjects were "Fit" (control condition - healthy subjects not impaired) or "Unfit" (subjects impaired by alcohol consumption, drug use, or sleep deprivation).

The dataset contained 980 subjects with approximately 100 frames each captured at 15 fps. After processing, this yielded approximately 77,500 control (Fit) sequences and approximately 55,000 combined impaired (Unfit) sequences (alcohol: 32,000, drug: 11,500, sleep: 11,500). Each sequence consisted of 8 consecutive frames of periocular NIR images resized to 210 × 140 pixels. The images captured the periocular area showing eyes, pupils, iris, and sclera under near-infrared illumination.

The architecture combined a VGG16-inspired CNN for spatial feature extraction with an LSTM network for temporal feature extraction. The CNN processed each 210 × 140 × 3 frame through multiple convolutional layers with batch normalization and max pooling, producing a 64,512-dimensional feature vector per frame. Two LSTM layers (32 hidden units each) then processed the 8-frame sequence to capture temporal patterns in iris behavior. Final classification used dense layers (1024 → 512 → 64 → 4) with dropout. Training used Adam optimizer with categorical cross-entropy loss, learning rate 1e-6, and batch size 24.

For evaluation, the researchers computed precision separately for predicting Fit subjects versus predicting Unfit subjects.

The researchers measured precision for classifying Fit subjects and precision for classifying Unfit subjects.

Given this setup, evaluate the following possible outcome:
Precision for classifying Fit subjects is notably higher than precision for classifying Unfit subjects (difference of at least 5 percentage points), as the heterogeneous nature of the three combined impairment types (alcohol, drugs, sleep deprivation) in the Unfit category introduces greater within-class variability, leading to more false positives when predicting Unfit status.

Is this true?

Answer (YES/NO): NO